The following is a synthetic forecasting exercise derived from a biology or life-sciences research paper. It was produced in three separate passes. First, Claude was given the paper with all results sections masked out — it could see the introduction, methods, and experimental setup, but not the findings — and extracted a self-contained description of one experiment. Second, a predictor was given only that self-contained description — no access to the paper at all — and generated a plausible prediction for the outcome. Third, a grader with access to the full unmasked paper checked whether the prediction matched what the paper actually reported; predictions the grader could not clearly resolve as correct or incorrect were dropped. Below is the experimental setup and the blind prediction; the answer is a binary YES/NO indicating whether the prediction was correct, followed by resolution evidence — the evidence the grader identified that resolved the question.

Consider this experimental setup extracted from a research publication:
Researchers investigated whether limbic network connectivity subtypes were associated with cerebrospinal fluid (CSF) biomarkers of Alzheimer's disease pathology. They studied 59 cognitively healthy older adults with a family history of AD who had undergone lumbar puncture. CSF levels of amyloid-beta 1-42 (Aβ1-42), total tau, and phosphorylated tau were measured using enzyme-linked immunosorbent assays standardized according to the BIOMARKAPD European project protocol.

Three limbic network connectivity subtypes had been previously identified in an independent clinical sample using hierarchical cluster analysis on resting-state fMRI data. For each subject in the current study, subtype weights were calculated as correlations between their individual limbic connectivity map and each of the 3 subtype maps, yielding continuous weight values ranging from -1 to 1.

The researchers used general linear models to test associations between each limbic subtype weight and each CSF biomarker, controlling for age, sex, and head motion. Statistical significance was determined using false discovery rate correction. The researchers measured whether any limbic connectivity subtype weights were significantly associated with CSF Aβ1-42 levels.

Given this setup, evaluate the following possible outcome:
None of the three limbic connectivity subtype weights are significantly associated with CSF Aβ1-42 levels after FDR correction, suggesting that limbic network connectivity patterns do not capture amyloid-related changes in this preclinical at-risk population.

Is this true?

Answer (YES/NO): NO